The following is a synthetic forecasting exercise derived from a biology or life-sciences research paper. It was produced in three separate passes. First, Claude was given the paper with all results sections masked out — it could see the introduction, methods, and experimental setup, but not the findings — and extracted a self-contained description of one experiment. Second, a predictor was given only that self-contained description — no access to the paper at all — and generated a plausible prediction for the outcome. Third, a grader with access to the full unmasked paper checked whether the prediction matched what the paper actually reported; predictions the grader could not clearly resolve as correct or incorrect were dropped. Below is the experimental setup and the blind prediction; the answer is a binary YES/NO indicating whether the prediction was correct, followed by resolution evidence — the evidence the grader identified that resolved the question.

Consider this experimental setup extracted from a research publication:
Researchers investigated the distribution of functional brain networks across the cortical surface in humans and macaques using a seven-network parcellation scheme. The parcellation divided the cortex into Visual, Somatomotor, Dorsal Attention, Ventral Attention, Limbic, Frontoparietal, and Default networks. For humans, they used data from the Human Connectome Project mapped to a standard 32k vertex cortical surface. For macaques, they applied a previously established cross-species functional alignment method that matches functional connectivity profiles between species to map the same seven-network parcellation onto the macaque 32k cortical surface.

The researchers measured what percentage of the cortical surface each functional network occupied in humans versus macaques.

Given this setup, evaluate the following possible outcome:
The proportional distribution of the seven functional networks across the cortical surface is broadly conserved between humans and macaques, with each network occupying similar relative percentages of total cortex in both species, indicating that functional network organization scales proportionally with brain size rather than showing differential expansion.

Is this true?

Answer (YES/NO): NO